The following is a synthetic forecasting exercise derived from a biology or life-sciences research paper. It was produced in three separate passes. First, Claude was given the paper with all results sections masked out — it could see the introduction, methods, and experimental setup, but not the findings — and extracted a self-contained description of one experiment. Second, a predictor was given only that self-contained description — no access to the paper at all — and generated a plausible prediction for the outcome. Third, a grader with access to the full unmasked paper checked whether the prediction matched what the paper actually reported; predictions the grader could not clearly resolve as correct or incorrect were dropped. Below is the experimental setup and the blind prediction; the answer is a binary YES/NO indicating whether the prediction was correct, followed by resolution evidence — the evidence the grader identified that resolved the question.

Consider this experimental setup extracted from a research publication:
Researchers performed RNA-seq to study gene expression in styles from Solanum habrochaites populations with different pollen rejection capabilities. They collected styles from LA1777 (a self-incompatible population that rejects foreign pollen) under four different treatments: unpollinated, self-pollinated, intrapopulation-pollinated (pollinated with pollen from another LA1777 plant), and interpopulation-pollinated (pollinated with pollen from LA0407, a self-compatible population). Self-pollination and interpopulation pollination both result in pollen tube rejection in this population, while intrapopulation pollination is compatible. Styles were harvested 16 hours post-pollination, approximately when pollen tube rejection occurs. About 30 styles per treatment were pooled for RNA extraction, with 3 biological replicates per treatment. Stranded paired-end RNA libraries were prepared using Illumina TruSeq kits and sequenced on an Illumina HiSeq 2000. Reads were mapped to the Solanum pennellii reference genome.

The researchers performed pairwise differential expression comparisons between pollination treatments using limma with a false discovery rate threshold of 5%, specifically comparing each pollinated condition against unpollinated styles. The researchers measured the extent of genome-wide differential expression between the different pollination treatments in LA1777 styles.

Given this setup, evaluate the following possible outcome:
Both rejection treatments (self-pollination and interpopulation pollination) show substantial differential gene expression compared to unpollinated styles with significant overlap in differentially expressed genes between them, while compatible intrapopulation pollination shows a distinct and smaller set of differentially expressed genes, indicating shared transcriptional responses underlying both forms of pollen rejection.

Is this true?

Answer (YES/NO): NO